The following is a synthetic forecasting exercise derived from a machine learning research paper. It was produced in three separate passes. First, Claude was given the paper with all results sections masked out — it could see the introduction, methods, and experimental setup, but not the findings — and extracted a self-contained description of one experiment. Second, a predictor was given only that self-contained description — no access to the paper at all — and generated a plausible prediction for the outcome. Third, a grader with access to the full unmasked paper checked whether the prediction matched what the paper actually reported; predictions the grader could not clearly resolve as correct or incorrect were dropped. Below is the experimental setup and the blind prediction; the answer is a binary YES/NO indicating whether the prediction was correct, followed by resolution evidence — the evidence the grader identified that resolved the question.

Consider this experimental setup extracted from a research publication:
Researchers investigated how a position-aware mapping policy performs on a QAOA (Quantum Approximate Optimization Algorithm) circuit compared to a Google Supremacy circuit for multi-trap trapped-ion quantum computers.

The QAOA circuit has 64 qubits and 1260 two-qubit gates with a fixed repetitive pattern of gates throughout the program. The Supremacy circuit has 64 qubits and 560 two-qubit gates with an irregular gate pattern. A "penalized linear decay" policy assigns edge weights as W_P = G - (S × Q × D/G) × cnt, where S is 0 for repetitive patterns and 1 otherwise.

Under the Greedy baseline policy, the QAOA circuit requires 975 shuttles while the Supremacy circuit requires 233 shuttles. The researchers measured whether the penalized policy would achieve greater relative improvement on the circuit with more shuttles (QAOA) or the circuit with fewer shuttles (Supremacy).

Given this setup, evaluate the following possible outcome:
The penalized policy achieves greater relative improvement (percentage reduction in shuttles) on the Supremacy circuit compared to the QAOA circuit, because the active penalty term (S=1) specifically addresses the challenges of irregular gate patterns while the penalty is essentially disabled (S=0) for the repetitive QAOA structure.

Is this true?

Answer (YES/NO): YES